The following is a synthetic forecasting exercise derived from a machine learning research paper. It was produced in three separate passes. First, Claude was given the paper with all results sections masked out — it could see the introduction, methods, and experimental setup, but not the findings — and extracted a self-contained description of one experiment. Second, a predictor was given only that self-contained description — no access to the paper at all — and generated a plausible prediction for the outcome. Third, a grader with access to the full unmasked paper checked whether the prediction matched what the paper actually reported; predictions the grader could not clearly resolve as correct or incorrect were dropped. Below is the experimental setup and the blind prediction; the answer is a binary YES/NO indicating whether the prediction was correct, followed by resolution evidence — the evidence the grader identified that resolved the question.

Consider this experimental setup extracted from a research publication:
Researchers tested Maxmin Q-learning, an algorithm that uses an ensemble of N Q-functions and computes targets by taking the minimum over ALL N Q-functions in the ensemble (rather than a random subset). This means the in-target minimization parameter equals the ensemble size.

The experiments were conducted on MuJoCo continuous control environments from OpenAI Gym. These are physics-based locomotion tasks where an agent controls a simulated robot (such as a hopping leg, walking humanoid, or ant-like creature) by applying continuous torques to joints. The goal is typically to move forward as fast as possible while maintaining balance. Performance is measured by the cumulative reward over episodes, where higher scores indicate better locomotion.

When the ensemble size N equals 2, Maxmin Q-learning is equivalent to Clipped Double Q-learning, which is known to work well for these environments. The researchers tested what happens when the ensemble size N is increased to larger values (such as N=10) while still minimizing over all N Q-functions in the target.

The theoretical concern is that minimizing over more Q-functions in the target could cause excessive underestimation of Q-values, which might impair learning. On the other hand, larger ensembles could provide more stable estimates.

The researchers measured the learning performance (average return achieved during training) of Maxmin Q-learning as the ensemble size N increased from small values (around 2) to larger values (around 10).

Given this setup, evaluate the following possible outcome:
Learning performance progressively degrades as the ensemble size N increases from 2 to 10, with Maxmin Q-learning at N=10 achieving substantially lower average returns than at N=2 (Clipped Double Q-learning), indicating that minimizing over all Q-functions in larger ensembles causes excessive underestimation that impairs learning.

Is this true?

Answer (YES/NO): YES